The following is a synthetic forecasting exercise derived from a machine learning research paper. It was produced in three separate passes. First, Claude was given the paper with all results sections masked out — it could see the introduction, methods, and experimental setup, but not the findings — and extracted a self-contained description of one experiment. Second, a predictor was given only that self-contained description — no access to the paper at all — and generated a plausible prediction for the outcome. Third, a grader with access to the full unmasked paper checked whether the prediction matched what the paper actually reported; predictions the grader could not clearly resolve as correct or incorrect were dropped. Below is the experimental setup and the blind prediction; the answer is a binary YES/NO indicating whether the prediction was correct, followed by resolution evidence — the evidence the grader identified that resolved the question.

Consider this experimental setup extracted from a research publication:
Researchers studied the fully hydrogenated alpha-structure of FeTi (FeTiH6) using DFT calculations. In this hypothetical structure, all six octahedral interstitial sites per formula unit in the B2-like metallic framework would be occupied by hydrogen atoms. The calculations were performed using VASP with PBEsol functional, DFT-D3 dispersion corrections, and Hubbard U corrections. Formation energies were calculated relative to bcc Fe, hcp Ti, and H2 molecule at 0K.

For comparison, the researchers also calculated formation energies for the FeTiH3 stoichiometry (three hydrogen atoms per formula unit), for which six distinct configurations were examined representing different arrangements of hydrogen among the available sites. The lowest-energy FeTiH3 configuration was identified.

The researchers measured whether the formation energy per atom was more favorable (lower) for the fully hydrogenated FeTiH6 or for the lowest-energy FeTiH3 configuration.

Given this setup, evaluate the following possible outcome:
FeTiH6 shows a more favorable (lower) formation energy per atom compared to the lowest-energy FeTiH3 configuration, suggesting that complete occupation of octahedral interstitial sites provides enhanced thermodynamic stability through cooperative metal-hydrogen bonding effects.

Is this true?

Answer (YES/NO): NO